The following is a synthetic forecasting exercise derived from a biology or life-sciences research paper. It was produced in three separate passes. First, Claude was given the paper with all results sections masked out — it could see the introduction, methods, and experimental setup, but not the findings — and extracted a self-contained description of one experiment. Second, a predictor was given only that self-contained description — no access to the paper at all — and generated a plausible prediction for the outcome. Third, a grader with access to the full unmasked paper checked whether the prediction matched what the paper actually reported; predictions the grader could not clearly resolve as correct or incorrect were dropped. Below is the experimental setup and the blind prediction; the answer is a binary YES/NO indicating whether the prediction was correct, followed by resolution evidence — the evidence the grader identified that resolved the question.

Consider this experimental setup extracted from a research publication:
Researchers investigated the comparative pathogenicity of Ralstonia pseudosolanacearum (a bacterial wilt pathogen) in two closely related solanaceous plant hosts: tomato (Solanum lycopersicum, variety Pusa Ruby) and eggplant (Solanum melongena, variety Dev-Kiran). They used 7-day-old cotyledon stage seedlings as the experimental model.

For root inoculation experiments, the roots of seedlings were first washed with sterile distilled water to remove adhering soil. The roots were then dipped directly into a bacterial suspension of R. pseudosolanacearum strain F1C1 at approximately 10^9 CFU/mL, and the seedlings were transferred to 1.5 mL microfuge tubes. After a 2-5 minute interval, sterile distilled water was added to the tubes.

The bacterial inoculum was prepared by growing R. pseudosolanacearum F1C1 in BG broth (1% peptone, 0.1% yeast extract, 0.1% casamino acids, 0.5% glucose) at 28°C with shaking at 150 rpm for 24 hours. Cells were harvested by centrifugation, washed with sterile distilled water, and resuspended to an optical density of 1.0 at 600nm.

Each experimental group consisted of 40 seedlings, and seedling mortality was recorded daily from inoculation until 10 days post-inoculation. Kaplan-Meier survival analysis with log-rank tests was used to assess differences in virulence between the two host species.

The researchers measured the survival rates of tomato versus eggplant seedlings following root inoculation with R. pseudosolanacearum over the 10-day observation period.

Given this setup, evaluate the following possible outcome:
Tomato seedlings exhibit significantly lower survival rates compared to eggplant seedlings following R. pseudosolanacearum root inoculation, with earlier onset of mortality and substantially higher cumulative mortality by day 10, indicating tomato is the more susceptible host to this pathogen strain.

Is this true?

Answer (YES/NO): YES